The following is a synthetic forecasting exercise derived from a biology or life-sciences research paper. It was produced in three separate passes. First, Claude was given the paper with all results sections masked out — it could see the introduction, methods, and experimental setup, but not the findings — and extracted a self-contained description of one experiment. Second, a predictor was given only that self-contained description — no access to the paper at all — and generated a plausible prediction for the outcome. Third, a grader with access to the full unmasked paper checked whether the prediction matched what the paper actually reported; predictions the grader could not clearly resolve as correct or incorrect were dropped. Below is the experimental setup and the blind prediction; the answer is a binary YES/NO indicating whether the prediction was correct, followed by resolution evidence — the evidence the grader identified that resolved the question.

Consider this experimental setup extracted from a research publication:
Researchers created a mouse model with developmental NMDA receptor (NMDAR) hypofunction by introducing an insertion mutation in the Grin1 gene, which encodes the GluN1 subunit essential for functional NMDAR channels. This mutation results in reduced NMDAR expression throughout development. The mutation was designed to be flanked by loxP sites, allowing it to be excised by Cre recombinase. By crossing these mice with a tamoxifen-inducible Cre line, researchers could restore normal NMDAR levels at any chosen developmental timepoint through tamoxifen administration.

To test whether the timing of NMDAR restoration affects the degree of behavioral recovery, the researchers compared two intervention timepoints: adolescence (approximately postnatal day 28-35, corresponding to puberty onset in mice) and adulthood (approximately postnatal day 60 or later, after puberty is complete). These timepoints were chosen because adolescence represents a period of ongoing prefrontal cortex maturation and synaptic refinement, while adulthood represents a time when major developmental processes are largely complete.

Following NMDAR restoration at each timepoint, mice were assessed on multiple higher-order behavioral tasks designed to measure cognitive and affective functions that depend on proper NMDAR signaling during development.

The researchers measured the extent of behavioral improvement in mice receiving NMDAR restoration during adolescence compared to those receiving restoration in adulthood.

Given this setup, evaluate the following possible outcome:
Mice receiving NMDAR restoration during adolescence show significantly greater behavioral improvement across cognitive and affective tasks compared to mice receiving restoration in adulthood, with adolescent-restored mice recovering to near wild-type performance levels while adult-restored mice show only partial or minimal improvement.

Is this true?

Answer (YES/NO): NO